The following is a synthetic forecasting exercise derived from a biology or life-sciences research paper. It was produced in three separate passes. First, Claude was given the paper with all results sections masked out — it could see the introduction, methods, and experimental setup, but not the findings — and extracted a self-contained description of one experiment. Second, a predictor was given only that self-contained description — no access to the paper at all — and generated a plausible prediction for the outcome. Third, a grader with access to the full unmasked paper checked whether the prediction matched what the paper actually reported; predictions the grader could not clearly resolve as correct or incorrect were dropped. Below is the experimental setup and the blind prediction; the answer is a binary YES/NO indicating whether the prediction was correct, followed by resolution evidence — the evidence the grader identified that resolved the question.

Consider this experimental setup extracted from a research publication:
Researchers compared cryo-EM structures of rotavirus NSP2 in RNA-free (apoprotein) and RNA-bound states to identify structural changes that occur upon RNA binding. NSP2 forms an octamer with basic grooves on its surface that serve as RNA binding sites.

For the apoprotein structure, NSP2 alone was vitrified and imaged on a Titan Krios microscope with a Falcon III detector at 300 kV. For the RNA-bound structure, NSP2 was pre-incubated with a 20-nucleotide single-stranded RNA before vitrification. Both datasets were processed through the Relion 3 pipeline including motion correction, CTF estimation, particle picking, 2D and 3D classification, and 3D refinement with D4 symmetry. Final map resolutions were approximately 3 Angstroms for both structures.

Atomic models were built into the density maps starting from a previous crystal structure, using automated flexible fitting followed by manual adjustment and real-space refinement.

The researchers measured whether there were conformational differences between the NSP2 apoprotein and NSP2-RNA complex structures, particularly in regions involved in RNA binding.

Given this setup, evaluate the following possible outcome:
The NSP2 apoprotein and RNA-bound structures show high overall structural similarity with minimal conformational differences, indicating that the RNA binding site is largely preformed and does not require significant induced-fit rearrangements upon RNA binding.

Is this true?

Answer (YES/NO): YES